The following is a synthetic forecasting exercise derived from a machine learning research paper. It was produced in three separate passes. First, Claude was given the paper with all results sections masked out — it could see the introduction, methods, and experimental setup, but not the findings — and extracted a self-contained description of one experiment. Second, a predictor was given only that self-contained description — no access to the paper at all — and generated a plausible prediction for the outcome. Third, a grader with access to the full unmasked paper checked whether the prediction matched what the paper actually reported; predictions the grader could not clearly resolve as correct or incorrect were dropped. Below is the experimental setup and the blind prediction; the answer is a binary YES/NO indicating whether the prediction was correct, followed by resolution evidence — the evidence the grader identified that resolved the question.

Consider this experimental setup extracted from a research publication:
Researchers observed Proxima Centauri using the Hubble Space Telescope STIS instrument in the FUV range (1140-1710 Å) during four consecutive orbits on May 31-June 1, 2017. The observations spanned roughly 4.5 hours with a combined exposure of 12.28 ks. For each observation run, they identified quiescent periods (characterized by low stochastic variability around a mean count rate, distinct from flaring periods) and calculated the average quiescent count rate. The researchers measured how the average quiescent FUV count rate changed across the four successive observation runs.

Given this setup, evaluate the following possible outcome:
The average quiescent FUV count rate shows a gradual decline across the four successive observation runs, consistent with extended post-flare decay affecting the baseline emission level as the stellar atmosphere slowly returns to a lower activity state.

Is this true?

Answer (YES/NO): NO